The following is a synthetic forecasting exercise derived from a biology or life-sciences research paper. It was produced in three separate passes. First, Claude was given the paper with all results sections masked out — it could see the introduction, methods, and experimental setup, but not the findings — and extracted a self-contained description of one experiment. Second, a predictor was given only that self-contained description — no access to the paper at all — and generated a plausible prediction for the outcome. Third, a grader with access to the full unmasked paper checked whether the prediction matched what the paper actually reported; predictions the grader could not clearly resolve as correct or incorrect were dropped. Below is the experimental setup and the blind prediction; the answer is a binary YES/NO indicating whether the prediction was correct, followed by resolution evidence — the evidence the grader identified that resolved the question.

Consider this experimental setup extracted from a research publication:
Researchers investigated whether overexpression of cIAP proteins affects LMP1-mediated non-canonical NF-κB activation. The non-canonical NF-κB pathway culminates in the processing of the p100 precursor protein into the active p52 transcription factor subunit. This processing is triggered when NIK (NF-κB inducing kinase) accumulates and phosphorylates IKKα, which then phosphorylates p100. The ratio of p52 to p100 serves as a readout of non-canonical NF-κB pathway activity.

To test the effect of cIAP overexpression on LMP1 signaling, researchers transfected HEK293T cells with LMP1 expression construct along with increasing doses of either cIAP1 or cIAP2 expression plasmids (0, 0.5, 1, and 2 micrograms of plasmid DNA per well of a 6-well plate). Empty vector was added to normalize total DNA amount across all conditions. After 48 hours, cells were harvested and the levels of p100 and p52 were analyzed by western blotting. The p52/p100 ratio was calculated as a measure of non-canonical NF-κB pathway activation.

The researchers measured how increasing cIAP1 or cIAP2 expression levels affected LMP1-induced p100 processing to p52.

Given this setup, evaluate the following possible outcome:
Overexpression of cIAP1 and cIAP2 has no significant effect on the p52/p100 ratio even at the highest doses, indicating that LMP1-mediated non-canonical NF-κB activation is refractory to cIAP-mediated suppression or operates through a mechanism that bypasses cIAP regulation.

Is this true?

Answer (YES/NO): NO